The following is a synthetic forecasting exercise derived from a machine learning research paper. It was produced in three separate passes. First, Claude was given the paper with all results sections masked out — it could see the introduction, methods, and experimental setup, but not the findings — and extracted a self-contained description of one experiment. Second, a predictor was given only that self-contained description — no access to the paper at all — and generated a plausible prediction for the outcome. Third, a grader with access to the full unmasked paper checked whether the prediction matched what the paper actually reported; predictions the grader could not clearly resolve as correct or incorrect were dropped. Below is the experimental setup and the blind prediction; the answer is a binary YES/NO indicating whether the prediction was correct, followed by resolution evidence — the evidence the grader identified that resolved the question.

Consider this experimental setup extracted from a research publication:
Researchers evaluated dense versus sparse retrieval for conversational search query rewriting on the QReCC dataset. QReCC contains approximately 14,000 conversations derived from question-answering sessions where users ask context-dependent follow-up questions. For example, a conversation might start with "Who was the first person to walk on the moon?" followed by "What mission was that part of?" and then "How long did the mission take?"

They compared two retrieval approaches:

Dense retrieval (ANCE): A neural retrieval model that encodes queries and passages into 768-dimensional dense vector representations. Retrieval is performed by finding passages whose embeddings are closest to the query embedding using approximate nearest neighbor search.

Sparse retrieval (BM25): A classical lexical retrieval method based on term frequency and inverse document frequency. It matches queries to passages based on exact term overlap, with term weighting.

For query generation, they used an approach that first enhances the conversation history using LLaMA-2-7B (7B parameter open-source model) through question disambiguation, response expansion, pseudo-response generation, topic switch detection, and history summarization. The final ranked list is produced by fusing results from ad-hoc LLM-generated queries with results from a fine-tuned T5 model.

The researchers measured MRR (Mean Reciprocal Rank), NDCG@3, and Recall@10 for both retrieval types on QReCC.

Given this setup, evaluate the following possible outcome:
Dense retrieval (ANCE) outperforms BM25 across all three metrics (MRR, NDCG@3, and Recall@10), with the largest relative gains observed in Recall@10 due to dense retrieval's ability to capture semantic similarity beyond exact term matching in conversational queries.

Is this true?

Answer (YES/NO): NO